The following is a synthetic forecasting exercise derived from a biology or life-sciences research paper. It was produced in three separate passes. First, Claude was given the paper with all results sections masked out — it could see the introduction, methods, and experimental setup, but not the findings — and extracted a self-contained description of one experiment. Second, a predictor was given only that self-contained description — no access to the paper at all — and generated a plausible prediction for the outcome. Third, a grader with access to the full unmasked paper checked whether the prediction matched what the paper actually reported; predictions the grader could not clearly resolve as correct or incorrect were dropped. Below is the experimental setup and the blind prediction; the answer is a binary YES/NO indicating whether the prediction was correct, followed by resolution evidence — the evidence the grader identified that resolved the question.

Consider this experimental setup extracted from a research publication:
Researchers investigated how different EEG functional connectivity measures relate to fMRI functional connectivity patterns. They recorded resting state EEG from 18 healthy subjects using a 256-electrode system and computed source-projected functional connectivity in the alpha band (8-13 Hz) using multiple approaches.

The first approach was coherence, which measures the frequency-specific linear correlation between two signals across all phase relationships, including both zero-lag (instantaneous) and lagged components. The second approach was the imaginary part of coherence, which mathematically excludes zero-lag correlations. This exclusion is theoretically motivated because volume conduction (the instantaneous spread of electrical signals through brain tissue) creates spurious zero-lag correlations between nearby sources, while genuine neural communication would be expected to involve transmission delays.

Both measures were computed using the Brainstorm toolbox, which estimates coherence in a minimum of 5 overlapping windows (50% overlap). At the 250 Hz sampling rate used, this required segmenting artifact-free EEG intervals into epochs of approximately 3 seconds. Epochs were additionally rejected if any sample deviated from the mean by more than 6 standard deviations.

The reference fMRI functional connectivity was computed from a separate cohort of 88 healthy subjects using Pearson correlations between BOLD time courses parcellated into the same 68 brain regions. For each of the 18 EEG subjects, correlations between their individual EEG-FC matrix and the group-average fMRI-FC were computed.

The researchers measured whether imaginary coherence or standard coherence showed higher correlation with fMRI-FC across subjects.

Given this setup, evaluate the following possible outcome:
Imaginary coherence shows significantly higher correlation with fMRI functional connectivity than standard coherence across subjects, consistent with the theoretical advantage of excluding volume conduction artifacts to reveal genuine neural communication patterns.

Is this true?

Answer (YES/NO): NO